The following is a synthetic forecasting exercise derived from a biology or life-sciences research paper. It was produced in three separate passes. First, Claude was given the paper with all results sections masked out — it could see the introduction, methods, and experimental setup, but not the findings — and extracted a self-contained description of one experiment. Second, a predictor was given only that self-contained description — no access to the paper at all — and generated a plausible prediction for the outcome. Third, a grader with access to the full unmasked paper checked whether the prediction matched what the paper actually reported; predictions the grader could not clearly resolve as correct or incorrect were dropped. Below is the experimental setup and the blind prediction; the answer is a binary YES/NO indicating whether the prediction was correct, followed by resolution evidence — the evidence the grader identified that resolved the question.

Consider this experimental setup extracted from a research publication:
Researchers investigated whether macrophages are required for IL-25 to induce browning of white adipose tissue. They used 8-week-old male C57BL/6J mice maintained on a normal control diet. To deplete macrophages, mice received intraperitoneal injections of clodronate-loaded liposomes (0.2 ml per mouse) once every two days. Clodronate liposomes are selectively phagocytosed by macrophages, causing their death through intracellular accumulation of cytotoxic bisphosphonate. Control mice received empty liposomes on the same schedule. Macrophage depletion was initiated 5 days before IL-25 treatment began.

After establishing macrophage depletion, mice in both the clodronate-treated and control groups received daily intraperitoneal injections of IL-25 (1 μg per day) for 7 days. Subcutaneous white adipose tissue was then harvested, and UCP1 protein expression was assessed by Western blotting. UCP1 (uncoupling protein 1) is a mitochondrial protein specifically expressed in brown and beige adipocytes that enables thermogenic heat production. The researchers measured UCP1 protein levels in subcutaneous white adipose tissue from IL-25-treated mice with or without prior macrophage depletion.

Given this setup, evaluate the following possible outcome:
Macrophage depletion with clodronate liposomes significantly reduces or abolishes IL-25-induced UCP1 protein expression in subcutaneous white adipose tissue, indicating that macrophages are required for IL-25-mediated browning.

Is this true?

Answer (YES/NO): YES